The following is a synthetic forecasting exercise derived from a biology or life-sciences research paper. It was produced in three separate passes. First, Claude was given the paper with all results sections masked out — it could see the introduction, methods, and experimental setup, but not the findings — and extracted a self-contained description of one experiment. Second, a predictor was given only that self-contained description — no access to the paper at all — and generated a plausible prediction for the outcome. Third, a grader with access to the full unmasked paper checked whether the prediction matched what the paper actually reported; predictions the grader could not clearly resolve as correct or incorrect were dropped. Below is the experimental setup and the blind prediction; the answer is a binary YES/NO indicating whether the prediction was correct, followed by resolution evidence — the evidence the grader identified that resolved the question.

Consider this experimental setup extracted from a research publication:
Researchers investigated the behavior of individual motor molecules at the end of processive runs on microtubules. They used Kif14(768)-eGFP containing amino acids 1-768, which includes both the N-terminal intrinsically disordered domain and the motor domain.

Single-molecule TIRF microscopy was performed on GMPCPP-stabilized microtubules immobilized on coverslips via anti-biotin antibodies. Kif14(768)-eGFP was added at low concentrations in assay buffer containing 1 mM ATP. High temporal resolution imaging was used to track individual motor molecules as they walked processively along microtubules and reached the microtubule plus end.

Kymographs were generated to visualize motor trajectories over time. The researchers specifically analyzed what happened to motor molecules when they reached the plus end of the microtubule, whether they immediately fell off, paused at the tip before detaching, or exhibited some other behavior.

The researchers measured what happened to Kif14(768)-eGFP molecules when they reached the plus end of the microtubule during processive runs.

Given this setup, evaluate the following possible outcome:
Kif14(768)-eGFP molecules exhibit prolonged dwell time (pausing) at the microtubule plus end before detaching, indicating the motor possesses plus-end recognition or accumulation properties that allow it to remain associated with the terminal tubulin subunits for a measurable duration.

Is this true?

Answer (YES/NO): YES